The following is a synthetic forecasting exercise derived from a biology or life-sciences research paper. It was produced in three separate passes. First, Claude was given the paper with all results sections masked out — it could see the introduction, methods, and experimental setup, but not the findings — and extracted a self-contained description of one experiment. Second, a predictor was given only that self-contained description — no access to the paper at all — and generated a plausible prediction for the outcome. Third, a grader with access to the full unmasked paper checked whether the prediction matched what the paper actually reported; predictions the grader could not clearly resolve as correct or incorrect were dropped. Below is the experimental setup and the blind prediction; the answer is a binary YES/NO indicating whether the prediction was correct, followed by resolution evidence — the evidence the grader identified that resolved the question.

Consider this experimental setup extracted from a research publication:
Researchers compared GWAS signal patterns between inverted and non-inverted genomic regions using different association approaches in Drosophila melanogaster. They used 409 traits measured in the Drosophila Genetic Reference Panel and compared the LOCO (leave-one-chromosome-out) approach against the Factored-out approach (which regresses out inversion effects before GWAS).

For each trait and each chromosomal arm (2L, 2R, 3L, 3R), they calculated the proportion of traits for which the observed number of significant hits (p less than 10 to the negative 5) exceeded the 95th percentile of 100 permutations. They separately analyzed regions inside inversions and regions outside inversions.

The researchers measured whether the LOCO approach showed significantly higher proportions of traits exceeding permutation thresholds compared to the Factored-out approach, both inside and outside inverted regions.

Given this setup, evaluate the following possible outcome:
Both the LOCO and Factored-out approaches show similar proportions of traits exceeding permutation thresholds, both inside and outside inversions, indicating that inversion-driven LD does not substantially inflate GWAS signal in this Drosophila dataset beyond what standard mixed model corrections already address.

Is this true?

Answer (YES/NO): NO